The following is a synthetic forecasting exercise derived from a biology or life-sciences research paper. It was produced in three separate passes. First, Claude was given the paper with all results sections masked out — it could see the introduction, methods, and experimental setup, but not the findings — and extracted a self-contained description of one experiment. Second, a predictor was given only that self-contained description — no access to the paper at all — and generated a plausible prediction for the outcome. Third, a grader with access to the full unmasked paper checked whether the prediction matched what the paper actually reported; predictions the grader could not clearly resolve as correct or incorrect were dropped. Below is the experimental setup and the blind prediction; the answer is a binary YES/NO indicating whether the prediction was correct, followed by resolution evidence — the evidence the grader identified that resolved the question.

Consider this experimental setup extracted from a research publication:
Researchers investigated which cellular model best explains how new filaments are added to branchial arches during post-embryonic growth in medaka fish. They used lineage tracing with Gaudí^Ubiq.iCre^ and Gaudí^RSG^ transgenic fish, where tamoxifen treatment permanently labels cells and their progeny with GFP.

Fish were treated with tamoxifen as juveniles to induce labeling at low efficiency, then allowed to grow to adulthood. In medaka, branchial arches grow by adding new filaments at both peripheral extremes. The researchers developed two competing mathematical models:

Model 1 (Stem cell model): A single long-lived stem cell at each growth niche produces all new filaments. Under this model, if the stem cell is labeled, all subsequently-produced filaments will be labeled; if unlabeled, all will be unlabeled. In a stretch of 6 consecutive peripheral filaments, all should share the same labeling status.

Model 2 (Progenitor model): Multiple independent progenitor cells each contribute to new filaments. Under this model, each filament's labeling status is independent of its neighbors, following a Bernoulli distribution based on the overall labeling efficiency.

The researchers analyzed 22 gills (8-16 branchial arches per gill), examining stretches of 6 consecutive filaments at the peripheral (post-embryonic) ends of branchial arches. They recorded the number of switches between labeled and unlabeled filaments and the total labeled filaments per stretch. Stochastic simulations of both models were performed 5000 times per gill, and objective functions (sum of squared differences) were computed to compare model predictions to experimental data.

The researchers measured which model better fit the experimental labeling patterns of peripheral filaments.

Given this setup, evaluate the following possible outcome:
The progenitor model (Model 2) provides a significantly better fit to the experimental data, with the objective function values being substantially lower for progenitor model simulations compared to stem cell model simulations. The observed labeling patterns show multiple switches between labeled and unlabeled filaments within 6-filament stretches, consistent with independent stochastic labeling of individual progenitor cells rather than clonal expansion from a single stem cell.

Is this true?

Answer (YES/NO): NO